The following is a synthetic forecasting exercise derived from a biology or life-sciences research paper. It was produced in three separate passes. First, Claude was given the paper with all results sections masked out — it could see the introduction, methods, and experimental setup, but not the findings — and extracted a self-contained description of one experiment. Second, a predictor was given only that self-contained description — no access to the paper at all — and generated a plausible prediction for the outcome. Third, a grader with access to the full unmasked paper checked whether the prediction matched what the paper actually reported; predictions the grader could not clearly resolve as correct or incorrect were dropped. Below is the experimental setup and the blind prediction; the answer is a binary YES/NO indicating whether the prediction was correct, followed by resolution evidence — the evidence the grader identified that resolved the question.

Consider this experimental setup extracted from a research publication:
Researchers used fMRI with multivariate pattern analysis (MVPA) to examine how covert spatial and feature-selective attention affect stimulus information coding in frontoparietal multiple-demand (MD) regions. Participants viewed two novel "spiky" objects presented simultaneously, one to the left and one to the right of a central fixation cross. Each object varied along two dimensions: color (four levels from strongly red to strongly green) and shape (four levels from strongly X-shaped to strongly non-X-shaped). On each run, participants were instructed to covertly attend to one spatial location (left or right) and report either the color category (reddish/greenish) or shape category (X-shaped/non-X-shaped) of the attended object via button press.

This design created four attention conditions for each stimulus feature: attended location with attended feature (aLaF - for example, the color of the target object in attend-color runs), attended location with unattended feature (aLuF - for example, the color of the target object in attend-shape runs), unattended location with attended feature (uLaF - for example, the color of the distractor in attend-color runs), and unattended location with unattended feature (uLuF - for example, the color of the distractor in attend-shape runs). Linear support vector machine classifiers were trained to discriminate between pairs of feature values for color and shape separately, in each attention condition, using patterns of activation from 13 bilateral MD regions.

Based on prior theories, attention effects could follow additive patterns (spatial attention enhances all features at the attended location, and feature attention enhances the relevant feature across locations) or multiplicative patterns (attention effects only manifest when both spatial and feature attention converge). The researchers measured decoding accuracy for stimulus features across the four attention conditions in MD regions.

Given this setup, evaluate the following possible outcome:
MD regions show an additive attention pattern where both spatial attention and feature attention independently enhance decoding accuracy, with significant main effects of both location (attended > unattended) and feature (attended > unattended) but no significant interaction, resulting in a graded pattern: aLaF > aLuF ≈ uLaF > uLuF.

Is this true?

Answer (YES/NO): NO